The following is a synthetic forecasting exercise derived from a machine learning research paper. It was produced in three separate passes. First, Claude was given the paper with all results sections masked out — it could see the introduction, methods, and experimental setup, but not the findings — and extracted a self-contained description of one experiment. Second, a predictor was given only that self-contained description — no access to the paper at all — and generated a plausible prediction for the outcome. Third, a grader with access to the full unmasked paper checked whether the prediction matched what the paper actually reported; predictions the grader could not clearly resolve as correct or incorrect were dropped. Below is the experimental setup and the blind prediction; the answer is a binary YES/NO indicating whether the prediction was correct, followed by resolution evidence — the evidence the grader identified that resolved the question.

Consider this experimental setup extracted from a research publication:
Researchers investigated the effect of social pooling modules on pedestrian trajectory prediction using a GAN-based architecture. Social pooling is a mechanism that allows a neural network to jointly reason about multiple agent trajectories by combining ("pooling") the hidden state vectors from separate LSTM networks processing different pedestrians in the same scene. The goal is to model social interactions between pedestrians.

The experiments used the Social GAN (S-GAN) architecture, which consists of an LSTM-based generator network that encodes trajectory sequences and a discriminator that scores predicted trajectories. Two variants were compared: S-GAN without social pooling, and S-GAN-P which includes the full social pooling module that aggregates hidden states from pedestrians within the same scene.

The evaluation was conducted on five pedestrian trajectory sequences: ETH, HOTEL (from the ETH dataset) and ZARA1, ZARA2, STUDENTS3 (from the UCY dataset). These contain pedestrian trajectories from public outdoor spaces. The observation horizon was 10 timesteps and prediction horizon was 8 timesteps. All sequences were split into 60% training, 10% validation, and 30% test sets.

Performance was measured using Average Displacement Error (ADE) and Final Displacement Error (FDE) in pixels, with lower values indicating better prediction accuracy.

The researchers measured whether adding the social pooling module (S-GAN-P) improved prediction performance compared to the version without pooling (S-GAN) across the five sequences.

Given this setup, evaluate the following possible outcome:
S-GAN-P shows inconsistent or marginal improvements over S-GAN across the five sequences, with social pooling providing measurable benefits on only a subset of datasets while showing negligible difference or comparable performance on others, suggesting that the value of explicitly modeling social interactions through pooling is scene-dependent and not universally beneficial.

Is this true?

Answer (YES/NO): NO